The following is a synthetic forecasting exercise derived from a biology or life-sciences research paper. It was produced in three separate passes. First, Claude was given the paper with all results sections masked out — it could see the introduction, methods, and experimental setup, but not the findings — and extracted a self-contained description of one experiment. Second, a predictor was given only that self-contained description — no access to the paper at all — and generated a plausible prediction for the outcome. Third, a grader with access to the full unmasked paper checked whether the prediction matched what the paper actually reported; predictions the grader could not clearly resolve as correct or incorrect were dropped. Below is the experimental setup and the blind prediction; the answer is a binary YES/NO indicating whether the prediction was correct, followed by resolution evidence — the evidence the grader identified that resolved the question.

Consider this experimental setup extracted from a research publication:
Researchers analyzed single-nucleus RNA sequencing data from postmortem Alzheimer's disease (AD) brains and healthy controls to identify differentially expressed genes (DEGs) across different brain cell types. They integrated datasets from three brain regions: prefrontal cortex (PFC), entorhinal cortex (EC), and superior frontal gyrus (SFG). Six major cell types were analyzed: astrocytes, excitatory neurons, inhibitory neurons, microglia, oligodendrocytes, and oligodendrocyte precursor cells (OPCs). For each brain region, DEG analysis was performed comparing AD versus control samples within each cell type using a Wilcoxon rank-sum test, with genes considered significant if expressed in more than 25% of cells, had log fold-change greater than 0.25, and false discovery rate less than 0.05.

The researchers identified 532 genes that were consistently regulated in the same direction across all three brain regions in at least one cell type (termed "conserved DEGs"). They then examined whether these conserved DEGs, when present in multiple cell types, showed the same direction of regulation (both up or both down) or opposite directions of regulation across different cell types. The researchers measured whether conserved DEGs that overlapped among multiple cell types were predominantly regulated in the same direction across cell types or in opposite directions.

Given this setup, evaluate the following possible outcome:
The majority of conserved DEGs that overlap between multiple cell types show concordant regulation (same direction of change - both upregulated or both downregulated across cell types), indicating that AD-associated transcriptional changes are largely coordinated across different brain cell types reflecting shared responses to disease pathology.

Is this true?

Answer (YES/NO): NO